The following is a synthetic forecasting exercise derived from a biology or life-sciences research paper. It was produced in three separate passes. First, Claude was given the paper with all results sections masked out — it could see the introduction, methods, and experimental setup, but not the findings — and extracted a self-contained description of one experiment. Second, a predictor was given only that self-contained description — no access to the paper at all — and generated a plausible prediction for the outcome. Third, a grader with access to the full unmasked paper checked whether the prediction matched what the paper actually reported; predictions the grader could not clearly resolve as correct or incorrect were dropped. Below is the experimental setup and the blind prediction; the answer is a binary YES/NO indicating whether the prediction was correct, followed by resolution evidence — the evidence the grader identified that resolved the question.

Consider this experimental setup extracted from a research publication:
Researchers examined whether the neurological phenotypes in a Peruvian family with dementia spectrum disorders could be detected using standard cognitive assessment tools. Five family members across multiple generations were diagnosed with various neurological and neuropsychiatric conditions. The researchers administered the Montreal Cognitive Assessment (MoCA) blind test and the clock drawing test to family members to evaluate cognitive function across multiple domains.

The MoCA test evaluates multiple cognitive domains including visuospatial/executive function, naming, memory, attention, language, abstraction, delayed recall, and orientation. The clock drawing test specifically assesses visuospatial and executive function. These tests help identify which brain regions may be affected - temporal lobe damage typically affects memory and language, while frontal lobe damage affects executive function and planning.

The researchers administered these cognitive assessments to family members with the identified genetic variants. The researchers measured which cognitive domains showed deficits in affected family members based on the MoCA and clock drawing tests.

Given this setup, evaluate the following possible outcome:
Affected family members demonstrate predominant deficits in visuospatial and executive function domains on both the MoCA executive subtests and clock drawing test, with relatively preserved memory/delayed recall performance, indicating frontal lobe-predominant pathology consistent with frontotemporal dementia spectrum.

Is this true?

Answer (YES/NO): NO